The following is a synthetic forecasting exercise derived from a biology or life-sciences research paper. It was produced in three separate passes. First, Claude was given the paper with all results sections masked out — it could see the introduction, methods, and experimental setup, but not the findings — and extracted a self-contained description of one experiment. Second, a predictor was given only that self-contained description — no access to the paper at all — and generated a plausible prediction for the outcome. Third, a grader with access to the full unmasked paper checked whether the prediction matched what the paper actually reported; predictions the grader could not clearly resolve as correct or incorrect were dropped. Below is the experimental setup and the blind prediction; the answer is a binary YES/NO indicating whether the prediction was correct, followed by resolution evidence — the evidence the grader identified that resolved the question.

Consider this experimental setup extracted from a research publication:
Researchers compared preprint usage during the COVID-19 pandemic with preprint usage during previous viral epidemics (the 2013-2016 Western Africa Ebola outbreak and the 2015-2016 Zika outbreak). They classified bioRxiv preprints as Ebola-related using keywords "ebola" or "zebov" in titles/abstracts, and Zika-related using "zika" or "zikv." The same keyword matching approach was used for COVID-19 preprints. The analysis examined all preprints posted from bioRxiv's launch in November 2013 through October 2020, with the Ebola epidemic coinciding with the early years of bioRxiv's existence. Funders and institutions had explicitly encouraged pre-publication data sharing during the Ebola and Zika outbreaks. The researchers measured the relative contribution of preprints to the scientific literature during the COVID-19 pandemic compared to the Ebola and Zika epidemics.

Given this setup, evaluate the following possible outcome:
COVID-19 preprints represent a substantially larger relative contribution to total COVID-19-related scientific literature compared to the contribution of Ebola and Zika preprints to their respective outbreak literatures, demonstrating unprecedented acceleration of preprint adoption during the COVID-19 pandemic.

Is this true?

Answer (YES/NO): YES